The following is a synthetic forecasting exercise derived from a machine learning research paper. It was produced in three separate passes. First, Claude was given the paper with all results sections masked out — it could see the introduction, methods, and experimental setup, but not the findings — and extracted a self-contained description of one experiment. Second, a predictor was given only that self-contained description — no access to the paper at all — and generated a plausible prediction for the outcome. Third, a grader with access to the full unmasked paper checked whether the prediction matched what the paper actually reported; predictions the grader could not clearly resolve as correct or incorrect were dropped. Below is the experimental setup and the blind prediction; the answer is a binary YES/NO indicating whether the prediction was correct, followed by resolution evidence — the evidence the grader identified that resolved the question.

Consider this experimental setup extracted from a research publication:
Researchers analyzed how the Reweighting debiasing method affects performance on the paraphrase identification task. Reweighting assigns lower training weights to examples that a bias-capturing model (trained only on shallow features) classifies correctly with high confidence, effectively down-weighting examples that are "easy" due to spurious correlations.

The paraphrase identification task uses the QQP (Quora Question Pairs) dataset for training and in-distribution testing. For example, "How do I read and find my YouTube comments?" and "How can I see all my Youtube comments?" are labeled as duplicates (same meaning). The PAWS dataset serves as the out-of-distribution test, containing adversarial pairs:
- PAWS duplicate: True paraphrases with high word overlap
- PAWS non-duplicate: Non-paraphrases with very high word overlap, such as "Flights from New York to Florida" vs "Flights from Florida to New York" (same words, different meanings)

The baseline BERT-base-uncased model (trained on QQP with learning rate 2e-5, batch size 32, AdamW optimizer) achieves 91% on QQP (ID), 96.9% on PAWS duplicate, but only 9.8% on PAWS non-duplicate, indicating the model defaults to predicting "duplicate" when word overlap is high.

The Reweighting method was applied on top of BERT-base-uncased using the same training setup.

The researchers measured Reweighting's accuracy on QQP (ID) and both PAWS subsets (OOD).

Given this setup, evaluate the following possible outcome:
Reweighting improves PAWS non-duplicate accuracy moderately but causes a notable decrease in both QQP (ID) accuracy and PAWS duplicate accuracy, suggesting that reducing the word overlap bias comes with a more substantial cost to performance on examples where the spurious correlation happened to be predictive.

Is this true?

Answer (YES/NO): NO